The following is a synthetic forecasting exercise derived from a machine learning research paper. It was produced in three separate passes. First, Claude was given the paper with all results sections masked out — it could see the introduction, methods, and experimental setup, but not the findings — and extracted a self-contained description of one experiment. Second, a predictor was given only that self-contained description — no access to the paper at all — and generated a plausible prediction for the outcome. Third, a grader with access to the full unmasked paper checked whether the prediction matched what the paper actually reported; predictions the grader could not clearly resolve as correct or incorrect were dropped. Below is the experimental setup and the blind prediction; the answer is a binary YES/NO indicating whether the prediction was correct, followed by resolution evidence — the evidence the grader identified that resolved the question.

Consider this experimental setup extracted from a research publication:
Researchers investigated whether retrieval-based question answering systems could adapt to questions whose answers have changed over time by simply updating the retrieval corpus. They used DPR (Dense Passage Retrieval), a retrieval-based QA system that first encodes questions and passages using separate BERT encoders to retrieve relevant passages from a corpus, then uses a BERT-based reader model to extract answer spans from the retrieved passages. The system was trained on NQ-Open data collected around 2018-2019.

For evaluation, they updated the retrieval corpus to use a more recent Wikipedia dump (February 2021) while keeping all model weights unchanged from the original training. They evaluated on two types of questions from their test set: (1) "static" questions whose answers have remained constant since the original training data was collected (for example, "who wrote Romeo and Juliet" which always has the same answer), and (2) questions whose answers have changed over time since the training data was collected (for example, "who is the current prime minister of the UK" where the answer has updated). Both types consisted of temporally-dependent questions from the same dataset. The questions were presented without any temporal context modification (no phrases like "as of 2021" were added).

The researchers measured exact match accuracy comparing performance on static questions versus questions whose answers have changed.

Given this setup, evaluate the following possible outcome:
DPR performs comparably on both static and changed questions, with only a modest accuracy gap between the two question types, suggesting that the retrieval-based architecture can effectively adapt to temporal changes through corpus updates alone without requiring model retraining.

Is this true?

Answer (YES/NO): NO